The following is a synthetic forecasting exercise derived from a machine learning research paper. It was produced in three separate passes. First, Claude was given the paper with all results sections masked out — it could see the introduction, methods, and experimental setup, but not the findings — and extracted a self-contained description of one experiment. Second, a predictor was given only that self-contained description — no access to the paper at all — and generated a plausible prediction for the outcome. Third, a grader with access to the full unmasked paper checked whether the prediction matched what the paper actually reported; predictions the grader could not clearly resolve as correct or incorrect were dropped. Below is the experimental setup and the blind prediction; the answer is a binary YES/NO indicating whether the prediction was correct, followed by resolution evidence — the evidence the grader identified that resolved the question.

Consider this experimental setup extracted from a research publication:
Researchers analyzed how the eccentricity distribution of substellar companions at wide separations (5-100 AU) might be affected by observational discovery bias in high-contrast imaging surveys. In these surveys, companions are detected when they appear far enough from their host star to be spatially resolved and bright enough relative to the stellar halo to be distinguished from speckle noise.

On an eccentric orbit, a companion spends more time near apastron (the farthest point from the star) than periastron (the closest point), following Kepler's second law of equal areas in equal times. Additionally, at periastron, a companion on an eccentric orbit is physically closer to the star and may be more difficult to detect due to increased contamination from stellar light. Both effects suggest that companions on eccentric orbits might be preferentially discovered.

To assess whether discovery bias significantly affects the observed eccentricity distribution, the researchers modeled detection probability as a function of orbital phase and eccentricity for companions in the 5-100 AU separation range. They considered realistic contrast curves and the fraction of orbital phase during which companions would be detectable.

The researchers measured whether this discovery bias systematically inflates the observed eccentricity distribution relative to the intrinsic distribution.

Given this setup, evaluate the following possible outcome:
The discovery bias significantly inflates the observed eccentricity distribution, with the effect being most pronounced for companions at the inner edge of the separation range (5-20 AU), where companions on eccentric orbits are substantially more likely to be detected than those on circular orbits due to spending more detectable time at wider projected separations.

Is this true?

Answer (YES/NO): NO